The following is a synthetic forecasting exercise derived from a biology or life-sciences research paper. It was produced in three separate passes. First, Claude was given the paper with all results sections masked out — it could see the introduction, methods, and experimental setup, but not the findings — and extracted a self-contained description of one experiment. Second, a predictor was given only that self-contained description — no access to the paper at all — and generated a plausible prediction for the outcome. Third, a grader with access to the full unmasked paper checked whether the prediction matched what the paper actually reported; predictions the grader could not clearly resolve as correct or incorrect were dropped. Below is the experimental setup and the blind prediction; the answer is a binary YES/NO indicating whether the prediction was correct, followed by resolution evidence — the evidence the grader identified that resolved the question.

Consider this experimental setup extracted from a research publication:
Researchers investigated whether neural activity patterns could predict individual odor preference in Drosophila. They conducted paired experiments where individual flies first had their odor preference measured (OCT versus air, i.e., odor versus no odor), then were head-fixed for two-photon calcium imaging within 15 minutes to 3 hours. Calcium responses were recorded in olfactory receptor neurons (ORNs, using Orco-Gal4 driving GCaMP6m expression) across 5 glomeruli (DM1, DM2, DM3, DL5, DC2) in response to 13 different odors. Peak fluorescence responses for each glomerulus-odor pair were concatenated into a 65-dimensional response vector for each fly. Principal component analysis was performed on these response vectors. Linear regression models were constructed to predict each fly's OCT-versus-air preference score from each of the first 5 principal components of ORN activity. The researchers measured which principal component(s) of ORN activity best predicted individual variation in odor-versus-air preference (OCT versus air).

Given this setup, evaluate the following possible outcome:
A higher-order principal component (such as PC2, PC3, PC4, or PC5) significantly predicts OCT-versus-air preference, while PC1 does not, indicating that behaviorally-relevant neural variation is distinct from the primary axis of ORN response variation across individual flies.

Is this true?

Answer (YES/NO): NO